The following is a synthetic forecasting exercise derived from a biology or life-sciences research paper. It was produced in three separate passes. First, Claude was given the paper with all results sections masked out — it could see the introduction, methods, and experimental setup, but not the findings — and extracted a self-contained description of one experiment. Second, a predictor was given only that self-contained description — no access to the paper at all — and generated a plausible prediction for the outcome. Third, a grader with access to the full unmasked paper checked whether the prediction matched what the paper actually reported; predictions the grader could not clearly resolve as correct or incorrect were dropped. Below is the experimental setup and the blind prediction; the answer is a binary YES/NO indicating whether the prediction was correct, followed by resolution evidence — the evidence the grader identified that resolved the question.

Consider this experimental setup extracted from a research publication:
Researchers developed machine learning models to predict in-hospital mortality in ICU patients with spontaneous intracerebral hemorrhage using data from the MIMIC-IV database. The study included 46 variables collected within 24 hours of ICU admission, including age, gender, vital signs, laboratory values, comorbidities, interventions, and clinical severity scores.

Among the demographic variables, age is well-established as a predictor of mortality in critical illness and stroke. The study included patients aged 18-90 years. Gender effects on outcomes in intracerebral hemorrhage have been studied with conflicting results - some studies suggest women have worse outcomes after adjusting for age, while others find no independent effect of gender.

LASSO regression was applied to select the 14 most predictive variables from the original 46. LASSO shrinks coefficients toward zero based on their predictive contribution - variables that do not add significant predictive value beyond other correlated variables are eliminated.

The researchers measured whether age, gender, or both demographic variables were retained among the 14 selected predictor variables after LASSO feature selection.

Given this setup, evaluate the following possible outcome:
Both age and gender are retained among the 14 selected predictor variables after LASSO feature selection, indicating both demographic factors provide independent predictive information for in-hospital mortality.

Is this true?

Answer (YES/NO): NO